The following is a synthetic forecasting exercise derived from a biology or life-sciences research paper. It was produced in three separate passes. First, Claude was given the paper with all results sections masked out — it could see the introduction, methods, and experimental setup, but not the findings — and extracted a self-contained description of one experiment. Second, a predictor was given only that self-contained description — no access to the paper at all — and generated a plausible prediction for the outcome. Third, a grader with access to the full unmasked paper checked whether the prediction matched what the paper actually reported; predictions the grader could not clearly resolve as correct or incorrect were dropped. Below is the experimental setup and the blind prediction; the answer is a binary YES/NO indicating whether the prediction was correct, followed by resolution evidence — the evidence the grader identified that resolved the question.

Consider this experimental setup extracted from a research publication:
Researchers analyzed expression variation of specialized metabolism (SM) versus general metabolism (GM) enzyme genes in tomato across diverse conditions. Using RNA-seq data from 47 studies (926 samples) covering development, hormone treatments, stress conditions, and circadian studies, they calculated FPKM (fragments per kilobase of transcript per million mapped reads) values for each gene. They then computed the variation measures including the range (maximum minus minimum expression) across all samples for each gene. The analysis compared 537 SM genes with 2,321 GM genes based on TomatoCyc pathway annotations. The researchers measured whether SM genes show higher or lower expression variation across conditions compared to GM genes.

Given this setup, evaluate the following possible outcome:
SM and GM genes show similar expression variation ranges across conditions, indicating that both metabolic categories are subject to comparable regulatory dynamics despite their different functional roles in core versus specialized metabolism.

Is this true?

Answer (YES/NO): NO